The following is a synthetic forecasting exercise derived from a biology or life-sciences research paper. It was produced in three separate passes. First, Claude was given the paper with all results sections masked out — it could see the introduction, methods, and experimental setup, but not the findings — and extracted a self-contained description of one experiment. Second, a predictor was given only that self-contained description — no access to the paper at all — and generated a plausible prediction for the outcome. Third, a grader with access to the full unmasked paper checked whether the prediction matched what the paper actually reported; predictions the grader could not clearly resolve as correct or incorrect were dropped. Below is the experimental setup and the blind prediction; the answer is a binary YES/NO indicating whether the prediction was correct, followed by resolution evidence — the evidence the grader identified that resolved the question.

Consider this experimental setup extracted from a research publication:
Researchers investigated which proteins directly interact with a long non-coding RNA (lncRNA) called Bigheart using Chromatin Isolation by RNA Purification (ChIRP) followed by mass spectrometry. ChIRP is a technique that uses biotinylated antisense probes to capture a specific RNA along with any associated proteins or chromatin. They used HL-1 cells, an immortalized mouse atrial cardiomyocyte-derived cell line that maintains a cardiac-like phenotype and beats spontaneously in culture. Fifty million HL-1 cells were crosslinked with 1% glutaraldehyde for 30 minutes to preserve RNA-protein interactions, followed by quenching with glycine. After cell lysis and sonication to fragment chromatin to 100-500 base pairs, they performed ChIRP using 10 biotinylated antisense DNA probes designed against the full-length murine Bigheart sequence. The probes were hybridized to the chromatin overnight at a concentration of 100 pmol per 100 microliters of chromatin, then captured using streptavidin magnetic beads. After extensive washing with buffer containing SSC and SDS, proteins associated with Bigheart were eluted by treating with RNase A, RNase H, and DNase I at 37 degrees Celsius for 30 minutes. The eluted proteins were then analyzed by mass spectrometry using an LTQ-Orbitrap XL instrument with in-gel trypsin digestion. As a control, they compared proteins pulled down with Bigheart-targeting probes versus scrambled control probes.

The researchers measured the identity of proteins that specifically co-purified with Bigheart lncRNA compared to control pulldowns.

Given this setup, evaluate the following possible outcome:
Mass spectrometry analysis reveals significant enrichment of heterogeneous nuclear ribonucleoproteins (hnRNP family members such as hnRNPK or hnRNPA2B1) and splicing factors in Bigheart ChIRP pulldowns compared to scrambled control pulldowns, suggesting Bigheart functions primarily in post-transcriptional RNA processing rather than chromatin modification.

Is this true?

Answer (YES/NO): NO